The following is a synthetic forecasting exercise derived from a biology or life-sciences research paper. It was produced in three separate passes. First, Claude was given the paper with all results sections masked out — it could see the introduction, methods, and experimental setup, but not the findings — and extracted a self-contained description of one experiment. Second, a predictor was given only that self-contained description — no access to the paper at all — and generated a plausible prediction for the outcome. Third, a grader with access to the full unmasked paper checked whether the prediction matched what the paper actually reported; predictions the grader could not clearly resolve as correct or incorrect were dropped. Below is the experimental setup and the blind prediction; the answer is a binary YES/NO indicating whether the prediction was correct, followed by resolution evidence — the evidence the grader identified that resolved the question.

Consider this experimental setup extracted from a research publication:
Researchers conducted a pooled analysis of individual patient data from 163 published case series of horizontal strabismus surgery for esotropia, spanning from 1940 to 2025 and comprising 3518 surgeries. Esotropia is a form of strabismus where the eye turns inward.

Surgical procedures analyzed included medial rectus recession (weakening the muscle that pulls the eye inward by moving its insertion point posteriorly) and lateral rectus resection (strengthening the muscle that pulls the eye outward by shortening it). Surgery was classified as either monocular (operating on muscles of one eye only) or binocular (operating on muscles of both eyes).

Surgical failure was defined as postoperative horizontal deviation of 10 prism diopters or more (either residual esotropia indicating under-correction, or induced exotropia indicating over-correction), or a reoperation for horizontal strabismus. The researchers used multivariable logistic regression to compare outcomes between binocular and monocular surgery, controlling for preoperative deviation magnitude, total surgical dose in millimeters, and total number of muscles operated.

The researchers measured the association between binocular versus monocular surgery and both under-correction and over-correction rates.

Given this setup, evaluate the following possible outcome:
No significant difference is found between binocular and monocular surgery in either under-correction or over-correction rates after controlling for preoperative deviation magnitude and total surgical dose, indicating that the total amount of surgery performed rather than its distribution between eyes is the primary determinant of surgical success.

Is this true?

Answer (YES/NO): NO